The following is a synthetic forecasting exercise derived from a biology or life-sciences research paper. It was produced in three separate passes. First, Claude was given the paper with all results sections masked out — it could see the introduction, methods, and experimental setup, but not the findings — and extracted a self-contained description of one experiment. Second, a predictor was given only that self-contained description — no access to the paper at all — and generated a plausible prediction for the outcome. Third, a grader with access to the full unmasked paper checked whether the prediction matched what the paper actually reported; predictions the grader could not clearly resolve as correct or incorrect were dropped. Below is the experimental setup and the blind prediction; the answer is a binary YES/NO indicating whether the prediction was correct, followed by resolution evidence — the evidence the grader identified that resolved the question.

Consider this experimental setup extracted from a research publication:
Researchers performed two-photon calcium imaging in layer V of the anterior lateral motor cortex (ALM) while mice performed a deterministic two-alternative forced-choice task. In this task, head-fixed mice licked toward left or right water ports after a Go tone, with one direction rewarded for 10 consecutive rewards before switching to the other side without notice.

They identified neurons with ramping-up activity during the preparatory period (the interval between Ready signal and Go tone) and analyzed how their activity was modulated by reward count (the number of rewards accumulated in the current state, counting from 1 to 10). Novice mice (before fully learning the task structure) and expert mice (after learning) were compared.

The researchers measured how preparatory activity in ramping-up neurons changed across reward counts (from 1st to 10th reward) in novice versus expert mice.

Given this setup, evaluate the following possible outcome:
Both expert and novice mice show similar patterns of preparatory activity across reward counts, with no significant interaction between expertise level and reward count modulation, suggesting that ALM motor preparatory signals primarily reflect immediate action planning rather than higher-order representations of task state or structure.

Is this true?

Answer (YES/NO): NO